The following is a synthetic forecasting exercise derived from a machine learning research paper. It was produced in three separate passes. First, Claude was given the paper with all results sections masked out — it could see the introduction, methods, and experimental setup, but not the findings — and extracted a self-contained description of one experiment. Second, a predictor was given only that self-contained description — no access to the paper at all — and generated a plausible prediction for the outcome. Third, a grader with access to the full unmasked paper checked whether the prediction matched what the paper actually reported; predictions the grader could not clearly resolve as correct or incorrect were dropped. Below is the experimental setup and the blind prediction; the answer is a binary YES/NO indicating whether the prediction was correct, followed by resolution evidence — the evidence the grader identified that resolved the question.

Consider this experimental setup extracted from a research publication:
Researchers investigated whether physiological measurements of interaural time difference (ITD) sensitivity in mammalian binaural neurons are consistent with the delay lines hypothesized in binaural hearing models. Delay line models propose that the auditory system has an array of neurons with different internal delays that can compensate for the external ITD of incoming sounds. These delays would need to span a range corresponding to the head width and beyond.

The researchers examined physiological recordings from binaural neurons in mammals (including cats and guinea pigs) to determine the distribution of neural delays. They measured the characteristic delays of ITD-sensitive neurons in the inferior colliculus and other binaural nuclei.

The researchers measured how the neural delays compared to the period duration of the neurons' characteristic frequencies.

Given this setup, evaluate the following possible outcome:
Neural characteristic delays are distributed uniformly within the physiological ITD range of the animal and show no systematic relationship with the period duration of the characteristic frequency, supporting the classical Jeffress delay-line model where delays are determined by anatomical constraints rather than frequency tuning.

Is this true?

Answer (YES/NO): NO